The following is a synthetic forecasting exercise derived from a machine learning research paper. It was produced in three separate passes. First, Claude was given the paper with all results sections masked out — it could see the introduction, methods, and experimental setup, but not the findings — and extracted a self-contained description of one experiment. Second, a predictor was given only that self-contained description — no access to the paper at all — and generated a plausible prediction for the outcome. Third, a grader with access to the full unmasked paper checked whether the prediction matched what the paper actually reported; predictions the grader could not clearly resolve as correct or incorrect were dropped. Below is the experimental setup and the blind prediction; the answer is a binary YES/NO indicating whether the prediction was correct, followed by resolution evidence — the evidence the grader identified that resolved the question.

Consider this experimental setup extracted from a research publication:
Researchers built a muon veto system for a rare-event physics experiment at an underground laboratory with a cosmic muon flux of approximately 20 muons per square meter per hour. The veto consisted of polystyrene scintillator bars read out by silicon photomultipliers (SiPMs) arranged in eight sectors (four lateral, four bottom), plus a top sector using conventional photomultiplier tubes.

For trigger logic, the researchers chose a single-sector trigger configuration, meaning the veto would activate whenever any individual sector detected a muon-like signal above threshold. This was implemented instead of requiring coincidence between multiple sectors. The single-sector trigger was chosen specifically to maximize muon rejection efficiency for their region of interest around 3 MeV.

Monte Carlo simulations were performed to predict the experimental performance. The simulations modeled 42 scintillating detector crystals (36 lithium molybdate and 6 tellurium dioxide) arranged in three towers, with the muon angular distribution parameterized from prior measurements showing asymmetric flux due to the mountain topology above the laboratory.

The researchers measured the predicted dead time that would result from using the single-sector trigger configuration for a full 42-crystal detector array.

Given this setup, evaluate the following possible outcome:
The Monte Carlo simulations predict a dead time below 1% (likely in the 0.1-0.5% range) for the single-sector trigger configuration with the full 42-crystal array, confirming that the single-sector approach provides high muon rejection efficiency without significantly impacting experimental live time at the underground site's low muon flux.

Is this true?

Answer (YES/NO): NO